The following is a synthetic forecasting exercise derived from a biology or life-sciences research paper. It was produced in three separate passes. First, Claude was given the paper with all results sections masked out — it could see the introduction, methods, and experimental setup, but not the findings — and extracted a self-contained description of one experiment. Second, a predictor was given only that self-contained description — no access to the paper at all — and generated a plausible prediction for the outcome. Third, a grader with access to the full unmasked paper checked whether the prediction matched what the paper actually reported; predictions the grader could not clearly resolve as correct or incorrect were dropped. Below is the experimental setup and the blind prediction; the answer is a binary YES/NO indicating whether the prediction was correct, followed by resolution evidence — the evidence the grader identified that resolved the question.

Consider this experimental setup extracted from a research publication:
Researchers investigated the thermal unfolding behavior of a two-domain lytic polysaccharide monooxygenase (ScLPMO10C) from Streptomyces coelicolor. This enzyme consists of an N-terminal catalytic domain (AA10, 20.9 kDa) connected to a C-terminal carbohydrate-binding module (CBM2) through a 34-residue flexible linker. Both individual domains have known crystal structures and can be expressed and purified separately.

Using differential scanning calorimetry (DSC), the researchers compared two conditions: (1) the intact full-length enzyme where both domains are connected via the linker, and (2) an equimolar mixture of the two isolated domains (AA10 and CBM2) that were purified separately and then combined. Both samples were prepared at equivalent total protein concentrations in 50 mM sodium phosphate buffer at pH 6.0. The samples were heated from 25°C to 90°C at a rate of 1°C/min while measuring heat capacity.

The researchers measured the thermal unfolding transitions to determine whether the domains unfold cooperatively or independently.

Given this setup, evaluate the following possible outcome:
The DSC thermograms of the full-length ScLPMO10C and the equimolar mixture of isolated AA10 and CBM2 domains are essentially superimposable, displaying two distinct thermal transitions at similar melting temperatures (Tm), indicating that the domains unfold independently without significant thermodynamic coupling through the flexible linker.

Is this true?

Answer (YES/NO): NO